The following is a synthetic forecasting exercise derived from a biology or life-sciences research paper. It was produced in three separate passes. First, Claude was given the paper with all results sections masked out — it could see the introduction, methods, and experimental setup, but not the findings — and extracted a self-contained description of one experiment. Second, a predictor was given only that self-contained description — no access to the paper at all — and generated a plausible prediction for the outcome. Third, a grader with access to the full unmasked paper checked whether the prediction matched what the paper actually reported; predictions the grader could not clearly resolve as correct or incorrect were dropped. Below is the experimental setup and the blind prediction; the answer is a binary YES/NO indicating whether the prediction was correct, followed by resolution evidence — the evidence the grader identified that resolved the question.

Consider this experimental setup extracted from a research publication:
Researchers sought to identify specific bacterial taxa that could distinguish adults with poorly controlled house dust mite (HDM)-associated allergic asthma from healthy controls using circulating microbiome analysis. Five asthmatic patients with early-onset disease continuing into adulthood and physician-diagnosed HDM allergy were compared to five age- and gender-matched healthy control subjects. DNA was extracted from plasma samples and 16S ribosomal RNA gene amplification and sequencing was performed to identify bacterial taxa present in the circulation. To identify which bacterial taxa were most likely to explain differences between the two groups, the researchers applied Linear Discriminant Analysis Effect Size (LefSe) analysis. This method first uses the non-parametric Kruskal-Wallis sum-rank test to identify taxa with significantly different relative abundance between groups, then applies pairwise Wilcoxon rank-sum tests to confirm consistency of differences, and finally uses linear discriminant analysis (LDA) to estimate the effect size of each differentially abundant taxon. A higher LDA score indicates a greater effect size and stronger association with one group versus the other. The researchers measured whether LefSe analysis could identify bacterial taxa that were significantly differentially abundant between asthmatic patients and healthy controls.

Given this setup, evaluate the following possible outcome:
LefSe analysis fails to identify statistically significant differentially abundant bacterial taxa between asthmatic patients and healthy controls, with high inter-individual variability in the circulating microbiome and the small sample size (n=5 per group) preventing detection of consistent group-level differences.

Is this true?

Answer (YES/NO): NO